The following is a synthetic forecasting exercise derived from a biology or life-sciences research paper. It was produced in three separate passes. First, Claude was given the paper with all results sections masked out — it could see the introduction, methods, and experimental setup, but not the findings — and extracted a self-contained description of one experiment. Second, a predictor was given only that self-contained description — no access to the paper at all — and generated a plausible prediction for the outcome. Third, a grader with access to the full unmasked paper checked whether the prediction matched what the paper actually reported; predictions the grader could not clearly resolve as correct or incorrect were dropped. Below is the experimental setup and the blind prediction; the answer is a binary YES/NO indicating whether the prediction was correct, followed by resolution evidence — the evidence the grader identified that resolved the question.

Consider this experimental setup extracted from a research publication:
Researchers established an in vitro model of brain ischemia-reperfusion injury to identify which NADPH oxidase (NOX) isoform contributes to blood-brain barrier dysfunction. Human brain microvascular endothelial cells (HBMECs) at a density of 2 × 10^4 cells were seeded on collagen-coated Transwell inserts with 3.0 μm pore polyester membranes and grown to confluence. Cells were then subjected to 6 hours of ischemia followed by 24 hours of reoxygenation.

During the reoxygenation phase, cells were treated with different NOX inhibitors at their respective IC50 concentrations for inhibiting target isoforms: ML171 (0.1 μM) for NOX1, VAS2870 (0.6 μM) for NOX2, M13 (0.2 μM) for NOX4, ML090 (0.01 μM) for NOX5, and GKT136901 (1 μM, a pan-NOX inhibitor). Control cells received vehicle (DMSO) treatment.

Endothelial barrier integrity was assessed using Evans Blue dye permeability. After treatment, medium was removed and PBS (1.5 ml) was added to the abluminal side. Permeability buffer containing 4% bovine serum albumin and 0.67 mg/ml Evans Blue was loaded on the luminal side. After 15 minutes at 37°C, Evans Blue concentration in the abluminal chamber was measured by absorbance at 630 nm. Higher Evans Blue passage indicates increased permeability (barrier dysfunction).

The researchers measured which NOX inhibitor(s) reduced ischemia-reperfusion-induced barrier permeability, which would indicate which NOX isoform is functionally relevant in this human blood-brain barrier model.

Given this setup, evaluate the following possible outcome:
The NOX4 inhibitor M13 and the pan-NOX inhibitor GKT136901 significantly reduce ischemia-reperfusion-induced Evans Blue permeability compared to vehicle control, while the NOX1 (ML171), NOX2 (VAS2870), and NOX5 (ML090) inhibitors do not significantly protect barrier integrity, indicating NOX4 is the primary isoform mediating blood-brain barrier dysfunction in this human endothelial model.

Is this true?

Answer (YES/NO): NO